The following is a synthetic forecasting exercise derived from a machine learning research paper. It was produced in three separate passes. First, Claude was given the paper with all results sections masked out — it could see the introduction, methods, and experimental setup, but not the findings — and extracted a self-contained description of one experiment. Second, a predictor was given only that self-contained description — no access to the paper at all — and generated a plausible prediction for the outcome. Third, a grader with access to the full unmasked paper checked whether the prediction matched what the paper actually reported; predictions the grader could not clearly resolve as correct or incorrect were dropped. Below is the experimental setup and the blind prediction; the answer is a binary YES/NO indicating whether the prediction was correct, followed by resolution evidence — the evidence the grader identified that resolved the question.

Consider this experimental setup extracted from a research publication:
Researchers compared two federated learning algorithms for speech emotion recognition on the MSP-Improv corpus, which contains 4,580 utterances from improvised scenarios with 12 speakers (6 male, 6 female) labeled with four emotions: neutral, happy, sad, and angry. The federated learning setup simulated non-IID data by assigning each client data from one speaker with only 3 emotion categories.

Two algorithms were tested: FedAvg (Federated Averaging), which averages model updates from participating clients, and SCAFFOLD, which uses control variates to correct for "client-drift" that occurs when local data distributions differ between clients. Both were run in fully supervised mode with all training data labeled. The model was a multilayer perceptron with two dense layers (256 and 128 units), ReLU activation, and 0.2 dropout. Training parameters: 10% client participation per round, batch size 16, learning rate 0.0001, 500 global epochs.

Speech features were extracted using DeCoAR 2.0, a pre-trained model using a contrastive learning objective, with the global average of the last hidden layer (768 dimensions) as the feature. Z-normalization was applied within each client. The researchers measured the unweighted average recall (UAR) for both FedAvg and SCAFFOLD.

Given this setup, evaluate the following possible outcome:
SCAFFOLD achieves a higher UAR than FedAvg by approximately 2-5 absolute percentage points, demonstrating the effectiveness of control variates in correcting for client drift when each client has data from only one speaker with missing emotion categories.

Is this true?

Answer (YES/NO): YES